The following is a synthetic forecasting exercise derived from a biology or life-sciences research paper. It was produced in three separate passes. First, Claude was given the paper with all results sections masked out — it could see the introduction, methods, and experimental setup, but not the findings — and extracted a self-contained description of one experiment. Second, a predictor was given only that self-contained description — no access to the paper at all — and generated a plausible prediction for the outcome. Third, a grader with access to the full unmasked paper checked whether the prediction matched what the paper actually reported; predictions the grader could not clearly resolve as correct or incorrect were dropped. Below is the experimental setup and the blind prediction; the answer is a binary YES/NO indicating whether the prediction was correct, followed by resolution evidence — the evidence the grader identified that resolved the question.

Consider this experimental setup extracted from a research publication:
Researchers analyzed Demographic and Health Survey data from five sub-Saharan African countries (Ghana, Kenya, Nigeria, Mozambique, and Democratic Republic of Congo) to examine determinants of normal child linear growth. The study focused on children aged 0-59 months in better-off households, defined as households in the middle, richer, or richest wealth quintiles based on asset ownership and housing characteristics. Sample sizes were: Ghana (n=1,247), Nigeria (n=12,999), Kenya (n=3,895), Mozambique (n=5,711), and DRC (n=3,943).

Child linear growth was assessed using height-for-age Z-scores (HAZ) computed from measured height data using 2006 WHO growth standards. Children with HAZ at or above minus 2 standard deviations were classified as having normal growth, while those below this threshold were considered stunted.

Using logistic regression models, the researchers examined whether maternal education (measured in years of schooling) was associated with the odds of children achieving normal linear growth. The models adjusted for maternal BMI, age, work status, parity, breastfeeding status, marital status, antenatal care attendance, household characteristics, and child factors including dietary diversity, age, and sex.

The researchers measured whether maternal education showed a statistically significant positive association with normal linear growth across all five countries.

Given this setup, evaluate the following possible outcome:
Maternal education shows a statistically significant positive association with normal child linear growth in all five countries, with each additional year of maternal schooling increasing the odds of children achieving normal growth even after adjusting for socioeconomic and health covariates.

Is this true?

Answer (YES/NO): NO